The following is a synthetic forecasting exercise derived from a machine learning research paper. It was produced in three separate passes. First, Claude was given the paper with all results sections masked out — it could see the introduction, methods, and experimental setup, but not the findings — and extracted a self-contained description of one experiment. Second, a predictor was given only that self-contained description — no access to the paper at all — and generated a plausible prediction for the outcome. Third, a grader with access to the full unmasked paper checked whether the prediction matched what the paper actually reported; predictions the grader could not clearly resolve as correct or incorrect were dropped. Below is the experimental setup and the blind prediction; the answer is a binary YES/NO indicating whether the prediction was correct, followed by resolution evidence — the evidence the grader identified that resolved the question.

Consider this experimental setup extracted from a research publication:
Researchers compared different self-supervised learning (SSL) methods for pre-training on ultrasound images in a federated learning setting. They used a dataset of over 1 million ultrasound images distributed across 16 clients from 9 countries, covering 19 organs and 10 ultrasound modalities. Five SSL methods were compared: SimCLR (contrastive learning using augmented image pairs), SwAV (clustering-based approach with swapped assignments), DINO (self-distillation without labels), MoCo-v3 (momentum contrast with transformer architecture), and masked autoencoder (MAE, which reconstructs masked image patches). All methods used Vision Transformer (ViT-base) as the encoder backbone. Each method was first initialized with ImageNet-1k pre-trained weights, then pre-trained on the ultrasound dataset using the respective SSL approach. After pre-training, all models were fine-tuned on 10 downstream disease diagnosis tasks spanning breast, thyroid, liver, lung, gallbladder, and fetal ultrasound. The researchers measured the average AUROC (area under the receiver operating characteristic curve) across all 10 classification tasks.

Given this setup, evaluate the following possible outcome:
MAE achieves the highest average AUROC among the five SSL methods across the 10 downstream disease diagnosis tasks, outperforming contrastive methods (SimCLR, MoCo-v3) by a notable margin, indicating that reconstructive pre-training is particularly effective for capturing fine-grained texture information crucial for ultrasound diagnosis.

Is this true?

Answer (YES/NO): YES